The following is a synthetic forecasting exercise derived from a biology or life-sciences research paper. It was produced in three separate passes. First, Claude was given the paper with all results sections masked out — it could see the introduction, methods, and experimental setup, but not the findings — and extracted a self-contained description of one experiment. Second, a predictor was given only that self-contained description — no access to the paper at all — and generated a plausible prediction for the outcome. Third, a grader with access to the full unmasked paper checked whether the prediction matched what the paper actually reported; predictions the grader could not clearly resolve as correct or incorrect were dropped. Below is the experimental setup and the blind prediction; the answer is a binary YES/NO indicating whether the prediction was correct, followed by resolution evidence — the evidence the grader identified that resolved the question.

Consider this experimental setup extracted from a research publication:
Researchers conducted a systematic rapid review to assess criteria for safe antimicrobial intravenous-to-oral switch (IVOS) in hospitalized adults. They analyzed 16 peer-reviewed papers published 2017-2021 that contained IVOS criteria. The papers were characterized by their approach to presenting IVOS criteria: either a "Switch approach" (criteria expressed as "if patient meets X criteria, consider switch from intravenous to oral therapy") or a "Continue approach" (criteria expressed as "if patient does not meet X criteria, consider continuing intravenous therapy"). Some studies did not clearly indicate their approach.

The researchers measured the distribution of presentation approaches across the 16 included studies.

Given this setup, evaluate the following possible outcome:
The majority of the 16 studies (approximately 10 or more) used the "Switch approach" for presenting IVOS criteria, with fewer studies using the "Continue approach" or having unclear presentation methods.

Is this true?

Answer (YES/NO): YES